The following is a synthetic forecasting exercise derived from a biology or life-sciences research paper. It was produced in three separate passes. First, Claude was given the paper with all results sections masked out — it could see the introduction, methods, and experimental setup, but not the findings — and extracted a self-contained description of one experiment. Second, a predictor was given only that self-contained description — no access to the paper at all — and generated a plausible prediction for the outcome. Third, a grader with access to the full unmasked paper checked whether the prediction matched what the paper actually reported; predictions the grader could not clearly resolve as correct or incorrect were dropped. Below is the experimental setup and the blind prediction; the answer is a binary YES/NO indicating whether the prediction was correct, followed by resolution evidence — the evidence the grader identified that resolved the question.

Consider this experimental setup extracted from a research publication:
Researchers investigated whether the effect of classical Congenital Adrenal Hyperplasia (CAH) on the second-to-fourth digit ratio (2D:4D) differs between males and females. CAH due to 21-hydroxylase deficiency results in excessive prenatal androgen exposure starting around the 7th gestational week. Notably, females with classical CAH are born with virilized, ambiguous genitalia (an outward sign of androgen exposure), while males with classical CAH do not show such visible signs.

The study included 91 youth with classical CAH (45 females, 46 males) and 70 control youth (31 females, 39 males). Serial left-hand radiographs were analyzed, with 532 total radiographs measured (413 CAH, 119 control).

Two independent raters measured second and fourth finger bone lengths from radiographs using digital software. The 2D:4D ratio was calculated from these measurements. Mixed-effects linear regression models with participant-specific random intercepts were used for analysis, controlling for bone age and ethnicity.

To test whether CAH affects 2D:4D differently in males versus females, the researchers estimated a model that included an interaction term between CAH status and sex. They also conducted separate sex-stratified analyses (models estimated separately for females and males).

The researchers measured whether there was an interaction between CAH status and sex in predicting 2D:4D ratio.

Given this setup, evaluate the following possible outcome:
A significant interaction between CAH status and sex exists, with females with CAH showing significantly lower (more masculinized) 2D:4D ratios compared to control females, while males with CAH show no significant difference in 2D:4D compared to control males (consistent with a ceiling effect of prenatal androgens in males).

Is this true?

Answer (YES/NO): NO